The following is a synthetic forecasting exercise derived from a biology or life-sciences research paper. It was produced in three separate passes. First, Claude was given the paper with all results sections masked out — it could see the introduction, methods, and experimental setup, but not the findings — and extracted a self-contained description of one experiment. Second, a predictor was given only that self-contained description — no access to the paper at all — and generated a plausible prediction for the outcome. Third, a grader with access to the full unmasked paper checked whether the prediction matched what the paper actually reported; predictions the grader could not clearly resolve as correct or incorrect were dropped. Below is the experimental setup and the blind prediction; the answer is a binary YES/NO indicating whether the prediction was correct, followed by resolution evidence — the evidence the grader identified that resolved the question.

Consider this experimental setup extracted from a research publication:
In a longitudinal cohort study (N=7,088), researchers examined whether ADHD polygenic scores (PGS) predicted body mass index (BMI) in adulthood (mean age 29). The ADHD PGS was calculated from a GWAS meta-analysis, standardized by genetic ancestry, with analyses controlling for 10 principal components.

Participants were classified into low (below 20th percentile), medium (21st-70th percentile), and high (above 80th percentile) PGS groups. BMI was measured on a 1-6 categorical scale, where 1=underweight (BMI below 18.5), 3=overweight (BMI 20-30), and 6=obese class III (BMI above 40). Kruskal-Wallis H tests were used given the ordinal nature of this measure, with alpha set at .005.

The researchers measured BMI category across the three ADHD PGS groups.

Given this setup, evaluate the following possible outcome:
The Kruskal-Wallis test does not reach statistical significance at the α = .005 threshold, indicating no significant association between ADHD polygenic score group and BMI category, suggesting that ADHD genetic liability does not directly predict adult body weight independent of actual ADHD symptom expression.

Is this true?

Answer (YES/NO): NO